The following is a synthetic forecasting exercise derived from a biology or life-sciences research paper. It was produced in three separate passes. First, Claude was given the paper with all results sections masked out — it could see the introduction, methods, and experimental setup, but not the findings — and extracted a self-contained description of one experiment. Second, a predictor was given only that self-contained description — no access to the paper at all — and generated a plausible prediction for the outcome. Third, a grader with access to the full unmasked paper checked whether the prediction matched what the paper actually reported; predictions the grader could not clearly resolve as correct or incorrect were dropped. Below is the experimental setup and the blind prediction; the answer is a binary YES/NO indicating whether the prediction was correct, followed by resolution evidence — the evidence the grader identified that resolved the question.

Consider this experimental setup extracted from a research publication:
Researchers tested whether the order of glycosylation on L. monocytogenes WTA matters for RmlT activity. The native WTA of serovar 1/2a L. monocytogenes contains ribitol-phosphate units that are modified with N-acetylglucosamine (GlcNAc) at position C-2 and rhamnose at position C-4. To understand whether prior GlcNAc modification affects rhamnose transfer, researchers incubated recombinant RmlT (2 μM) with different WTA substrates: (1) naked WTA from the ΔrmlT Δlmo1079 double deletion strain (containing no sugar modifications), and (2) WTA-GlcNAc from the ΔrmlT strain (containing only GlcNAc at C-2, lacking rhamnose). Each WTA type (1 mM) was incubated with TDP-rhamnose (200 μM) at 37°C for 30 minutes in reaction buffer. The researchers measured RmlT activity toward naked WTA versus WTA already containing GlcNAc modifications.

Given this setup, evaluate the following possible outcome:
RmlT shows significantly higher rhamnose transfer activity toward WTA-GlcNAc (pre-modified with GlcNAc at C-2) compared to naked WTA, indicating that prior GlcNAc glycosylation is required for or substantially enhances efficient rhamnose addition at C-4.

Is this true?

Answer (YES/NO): NO